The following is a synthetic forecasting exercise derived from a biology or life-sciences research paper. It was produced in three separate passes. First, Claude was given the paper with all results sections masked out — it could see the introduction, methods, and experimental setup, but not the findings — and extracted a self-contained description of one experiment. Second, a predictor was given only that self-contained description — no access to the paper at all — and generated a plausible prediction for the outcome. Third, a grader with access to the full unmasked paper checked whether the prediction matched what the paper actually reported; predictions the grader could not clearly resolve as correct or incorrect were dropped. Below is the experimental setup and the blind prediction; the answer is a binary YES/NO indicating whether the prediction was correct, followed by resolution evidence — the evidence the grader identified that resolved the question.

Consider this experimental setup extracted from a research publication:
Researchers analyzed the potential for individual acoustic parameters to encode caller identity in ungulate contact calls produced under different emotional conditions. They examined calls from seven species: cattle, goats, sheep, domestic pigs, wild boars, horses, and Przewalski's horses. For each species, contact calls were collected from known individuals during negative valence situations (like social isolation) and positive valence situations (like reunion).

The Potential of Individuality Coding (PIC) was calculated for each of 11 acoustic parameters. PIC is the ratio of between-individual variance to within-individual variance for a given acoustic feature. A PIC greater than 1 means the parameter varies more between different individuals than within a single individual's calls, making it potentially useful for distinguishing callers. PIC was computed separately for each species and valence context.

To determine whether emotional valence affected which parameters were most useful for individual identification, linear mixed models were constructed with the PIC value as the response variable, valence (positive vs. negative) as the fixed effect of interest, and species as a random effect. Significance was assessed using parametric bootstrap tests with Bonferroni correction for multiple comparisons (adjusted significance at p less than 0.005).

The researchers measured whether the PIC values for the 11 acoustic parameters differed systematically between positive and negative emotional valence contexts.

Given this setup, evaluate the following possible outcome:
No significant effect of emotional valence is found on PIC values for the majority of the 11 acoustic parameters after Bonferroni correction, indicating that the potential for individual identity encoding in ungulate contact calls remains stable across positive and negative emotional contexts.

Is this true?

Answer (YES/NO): YES